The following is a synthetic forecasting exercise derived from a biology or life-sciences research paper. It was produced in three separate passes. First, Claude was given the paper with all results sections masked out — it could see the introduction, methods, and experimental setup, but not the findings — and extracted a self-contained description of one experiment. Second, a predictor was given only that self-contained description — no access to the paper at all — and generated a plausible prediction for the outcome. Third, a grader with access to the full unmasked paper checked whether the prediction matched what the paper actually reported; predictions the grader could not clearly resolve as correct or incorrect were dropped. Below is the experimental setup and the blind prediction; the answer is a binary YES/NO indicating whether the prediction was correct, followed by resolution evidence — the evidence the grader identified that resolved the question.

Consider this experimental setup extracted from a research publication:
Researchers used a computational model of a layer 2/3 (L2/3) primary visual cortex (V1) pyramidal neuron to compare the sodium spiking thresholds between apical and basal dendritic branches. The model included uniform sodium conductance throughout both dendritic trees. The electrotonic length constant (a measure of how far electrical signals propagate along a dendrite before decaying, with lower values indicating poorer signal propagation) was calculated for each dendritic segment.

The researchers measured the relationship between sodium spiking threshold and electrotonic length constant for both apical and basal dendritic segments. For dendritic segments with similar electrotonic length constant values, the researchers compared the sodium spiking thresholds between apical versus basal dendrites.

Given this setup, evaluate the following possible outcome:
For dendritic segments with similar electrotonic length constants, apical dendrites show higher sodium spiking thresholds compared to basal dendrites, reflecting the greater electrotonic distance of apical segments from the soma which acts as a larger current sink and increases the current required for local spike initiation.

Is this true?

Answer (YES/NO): NO